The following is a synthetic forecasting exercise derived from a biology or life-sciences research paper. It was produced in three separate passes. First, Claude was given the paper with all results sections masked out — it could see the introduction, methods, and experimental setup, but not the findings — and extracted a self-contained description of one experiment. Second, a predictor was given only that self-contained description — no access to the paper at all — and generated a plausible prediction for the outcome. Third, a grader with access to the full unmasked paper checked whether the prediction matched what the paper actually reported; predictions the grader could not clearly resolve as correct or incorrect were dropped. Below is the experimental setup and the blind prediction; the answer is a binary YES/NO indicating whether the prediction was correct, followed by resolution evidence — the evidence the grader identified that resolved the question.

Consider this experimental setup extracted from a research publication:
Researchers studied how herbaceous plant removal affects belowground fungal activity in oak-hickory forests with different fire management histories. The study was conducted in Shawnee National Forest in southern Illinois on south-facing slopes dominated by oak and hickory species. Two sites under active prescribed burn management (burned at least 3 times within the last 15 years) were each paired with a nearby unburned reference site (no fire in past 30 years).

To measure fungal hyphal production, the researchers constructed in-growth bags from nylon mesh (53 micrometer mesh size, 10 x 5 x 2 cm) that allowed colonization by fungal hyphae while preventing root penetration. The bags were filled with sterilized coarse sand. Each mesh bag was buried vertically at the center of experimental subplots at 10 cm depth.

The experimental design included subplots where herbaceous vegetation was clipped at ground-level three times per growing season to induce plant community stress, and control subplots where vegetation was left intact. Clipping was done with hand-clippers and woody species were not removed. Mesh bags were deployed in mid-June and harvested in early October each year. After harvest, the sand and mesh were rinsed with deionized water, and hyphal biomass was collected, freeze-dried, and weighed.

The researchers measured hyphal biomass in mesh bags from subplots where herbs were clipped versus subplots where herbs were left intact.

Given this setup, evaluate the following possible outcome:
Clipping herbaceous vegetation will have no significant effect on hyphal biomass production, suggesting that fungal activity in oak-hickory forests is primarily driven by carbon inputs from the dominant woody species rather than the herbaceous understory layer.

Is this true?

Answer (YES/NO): NO